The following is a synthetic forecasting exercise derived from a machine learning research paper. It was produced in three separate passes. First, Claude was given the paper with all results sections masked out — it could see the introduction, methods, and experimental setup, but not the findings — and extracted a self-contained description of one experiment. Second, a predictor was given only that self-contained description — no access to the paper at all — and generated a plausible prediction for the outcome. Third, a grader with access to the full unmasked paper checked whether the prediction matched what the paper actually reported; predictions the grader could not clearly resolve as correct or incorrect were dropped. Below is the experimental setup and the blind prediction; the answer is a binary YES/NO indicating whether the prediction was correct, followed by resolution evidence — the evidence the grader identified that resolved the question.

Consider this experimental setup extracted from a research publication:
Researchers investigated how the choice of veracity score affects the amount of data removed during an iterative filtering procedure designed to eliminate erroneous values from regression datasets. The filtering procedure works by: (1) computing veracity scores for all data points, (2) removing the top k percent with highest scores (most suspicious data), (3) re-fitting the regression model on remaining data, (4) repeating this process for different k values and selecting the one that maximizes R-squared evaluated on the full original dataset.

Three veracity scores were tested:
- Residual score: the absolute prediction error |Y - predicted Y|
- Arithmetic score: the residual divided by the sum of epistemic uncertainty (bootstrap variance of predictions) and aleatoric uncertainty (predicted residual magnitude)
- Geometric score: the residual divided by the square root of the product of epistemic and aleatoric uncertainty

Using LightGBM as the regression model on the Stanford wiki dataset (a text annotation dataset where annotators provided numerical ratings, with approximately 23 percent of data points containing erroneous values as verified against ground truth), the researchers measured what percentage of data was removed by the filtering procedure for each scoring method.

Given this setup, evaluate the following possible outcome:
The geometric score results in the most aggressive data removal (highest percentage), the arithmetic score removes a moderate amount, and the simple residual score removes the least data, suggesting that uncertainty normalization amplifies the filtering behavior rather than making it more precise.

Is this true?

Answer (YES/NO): NO